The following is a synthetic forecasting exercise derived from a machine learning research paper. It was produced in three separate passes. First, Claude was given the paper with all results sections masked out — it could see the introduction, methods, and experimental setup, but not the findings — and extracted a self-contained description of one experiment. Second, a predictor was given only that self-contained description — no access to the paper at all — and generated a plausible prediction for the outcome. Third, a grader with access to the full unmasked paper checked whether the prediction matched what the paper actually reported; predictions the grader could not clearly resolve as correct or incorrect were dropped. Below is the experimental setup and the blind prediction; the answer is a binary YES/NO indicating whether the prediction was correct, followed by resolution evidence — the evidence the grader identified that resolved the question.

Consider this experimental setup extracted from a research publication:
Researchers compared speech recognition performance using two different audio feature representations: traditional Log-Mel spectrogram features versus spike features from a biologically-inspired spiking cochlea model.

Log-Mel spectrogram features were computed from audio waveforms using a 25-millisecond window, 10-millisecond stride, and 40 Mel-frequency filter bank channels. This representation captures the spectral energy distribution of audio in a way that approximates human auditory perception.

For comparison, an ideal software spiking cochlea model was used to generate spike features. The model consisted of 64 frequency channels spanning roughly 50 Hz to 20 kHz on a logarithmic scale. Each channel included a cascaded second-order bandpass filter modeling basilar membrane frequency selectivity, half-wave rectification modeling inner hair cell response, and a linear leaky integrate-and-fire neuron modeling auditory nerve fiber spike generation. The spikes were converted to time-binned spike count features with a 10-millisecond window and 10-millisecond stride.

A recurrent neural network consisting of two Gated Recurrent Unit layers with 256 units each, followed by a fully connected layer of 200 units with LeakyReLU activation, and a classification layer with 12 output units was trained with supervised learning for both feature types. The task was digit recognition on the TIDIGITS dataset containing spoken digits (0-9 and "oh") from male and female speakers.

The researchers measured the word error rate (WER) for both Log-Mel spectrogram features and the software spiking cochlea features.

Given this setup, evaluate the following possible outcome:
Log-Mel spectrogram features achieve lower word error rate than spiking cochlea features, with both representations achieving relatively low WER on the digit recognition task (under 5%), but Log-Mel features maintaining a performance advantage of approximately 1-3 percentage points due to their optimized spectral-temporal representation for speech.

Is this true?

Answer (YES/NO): YES